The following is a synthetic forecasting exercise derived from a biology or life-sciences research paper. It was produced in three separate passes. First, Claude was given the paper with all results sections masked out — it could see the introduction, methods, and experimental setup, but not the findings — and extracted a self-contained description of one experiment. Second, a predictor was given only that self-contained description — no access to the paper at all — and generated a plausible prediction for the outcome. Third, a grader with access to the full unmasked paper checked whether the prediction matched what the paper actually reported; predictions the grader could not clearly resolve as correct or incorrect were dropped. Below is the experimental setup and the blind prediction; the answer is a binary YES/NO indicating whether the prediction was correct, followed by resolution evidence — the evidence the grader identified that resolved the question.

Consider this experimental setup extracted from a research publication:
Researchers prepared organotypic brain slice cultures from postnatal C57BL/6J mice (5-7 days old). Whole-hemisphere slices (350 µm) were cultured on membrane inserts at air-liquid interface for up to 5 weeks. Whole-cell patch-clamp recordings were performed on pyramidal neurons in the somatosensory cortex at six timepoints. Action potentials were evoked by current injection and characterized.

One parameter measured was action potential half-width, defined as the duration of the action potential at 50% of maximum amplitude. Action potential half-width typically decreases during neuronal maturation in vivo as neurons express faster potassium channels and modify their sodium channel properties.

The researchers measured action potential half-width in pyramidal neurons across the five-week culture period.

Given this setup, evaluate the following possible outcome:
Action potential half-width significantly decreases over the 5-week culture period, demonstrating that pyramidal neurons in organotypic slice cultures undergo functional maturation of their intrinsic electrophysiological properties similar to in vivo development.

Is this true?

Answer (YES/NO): YES